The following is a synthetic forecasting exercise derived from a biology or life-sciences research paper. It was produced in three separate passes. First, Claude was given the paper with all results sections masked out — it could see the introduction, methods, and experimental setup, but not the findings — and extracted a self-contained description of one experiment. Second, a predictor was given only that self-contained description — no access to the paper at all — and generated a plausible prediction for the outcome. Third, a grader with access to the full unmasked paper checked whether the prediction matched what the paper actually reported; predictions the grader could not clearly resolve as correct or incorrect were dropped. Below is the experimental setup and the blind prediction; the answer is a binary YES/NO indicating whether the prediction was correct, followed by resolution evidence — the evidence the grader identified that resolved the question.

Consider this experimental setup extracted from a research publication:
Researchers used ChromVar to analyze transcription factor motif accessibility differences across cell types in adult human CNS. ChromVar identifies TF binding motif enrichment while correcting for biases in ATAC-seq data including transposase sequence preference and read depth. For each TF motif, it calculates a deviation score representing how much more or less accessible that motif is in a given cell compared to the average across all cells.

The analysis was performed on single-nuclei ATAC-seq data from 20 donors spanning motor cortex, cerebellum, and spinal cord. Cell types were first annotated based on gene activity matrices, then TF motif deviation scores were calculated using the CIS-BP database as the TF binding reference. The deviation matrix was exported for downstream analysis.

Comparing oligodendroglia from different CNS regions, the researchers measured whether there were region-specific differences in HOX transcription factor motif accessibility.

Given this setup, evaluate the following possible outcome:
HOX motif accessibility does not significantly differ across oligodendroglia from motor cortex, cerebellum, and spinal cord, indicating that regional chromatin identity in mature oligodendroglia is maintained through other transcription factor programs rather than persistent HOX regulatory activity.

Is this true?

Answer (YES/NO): NO